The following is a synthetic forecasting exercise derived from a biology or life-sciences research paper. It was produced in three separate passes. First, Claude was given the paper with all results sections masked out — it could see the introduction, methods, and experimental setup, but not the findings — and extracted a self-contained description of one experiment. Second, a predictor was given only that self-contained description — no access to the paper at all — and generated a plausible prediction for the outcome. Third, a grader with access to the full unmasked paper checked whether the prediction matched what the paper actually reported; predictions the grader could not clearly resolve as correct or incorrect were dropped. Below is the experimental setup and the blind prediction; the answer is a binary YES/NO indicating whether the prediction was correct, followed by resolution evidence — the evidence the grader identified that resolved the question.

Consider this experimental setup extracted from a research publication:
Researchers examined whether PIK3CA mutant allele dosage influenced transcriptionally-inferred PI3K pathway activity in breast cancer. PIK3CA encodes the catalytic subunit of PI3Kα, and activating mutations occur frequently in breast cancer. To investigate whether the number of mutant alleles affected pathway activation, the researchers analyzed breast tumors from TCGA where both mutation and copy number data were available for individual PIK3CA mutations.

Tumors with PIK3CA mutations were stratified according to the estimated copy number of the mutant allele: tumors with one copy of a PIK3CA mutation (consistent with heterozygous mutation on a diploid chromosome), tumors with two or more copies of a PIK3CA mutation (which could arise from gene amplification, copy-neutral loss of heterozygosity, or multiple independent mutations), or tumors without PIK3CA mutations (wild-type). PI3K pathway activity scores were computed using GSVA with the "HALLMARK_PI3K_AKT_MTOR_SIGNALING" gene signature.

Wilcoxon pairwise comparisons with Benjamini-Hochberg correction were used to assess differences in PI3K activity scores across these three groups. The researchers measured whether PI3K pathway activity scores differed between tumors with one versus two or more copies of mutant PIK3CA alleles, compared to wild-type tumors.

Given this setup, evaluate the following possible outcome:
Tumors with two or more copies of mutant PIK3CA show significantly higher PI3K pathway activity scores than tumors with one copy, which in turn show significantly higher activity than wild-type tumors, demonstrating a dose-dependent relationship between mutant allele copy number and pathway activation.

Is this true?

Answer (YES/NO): NO